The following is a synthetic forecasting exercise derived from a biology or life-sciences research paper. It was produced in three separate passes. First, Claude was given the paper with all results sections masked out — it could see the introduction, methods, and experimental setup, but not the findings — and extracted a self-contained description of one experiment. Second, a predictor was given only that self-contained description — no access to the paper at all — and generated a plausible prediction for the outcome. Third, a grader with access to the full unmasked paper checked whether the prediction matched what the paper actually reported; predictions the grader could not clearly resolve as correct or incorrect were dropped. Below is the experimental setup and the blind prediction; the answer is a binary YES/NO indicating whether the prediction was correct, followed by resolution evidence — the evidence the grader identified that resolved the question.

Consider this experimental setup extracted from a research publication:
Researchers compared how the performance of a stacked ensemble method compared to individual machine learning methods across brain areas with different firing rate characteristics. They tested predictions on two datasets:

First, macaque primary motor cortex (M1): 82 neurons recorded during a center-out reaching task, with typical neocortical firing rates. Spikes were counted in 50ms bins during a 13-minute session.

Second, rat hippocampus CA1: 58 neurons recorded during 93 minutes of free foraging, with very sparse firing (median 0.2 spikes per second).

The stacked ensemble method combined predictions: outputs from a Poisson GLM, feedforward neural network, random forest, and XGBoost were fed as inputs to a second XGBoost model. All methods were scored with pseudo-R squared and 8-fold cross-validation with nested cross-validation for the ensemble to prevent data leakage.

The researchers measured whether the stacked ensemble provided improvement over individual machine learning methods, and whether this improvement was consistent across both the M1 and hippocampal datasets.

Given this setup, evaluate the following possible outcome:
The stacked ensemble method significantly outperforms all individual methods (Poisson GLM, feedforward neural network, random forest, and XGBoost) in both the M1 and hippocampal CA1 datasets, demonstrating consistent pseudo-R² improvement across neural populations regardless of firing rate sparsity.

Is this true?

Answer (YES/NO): NO